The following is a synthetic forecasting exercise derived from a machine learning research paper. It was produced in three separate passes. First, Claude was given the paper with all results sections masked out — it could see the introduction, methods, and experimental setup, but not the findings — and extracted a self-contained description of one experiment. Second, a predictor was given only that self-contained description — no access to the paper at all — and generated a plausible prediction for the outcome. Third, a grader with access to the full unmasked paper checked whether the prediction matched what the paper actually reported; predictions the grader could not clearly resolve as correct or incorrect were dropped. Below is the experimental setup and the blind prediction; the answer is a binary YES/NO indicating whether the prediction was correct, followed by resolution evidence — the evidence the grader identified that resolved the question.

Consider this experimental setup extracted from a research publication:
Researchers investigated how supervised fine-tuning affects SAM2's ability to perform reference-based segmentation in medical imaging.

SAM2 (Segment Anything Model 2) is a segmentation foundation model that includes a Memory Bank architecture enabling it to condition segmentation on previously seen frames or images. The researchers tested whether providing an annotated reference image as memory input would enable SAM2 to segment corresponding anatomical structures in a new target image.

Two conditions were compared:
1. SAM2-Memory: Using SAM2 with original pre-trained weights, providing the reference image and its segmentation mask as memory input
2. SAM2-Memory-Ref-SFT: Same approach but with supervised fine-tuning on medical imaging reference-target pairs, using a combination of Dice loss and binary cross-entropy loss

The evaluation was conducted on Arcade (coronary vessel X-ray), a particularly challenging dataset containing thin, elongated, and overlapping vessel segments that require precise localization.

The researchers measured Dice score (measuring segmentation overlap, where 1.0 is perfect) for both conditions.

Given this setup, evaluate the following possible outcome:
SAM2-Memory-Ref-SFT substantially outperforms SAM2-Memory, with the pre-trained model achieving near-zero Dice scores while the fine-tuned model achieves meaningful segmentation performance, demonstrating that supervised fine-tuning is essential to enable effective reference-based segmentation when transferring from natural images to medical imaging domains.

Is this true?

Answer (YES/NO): NO